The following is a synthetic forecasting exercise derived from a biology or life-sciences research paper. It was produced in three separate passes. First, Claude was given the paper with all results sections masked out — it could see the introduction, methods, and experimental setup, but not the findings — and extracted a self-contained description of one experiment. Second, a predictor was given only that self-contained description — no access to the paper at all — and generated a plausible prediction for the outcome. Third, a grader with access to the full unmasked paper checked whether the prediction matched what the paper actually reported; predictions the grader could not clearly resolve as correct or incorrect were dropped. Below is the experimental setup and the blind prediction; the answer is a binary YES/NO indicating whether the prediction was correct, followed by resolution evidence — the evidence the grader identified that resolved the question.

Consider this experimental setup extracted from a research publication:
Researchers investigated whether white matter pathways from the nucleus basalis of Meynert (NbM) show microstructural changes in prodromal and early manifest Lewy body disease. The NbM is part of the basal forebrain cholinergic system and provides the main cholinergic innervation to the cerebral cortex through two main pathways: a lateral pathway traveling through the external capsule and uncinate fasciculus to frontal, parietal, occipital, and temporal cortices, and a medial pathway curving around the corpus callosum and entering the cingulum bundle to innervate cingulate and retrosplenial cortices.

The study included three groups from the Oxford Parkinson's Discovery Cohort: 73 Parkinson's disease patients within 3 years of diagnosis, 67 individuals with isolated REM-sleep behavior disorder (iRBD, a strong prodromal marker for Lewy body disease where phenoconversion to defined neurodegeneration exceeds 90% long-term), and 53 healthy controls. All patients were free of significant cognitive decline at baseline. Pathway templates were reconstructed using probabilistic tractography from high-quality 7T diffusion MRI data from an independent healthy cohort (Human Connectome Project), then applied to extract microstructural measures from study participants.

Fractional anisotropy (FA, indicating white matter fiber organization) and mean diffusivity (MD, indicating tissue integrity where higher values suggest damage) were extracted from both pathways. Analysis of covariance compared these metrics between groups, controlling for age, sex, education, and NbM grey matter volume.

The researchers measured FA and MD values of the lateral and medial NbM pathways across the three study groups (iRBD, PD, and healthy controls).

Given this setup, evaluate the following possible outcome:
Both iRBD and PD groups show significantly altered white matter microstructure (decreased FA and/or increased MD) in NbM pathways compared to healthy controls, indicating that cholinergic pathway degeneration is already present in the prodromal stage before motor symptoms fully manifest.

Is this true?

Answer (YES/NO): NO